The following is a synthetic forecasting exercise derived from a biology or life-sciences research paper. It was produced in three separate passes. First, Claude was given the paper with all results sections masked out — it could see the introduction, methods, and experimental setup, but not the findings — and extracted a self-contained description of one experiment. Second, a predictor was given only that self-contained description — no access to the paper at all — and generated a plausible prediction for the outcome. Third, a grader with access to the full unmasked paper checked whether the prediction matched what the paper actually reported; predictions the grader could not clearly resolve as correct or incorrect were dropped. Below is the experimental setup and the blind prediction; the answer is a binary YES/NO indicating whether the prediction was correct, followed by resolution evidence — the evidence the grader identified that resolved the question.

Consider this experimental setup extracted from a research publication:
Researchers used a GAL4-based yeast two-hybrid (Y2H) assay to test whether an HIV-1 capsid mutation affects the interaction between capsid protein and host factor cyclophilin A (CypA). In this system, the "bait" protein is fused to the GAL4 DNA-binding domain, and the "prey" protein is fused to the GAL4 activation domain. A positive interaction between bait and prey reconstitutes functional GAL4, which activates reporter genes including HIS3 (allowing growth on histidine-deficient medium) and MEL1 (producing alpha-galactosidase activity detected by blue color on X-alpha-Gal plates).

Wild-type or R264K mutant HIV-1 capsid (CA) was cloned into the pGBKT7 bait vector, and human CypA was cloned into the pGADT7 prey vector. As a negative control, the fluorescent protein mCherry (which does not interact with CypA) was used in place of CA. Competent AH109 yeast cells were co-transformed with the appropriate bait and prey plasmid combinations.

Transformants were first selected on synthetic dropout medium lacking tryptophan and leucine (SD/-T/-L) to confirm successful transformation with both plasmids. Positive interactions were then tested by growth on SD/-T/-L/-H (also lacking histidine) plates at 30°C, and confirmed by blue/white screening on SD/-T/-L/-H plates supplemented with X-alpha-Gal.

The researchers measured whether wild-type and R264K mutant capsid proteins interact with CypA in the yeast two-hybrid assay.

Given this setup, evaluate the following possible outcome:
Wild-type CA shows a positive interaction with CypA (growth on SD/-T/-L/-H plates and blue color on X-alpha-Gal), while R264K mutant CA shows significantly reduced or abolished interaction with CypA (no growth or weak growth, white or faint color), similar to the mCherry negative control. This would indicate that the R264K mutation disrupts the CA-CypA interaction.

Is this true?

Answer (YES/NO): NO